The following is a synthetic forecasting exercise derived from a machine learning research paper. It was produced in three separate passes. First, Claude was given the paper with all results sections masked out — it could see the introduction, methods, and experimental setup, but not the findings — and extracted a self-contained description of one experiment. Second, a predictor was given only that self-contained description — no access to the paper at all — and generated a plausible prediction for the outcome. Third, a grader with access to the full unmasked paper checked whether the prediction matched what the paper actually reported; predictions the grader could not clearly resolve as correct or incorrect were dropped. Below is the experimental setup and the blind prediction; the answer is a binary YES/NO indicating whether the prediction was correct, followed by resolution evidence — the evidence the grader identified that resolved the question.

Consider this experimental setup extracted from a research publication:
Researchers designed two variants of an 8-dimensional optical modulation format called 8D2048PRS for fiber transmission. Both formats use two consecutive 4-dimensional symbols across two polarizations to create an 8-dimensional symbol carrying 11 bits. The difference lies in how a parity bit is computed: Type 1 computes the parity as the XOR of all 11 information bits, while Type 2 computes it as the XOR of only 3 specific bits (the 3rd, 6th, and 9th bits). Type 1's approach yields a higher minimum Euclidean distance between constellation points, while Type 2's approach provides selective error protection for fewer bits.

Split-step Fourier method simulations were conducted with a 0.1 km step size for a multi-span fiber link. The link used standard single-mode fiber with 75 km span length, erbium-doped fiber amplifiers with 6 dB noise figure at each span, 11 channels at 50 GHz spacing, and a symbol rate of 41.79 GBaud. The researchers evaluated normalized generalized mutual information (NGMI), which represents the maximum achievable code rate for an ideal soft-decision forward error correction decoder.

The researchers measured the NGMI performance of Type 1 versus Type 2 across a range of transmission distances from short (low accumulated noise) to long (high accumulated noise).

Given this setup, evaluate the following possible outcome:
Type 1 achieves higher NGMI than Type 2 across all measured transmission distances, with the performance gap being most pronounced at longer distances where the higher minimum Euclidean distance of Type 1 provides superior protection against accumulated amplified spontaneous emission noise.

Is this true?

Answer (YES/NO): NO